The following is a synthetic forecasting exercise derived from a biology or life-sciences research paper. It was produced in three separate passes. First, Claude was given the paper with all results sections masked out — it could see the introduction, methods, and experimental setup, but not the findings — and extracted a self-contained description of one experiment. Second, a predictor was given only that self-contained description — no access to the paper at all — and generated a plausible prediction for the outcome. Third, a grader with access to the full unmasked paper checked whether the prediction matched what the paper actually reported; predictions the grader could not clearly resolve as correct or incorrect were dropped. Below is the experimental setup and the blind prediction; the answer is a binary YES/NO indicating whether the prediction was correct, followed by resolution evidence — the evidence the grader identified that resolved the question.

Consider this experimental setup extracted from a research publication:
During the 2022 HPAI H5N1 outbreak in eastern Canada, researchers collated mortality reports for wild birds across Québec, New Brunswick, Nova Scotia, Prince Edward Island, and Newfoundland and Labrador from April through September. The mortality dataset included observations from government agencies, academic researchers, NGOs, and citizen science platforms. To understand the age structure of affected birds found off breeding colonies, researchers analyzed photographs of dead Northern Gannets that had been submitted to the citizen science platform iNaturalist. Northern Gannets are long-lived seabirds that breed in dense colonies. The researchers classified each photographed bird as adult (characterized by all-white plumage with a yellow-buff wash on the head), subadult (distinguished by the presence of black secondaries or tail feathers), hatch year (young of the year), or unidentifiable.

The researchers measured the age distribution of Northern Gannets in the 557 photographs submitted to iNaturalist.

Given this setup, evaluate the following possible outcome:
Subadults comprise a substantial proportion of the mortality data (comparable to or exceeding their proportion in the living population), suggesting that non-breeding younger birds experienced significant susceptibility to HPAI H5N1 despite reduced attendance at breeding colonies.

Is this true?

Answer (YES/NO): NO